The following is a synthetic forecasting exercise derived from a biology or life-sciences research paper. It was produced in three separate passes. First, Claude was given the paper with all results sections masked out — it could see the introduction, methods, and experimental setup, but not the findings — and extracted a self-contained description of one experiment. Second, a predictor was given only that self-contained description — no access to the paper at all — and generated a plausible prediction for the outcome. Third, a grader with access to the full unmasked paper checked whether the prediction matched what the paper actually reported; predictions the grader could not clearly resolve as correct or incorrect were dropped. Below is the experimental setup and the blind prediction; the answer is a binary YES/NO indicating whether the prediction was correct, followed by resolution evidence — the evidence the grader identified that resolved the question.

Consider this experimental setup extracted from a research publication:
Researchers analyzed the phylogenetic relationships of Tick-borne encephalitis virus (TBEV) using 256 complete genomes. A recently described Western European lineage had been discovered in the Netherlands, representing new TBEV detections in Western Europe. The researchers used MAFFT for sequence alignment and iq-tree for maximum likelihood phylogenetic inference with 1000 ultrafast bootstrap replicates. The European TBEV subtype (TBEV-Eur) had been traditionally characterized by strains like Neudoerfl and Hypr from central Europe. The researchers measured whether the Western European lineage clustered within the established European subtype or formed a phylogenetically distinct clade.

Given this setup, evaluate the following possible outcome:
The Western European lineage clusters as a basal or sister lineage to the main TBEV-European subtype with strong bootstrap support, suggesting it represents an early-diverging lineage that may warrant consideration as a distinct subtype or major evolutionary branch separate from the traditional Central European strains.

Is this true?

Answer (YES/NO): NO